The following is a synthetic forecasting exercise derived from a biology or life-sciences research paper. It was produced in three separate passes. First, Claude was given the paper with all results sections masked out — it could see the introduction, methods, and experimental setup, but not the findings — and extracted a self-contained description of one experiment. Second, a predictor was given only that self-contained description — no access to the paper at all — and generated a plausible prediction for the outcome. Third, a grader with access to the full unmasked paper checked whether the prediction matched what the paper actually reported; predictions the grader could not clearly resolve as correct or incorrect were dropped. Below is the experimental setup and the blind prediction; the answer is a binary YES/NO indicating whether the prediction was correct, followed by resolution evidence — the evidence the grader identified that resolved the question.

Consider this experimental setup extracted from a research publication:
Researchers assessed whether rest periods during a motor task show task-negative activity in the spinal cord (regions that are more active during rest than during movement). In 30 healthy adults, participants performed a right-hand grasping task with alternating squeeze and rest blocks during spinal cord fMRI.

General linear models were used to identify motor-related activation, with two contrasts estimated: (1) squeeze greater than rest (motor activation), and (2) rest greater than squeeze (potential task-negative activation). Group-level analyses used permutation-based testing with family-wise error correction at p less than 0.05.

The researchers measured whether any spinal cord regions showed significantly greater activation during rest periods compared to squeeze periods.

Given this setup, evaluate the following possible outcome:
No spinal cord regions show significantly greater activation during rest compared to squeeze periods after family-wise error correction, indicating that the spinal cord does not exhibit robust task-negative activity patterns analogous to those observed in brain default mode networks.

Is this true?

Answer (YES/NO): YES